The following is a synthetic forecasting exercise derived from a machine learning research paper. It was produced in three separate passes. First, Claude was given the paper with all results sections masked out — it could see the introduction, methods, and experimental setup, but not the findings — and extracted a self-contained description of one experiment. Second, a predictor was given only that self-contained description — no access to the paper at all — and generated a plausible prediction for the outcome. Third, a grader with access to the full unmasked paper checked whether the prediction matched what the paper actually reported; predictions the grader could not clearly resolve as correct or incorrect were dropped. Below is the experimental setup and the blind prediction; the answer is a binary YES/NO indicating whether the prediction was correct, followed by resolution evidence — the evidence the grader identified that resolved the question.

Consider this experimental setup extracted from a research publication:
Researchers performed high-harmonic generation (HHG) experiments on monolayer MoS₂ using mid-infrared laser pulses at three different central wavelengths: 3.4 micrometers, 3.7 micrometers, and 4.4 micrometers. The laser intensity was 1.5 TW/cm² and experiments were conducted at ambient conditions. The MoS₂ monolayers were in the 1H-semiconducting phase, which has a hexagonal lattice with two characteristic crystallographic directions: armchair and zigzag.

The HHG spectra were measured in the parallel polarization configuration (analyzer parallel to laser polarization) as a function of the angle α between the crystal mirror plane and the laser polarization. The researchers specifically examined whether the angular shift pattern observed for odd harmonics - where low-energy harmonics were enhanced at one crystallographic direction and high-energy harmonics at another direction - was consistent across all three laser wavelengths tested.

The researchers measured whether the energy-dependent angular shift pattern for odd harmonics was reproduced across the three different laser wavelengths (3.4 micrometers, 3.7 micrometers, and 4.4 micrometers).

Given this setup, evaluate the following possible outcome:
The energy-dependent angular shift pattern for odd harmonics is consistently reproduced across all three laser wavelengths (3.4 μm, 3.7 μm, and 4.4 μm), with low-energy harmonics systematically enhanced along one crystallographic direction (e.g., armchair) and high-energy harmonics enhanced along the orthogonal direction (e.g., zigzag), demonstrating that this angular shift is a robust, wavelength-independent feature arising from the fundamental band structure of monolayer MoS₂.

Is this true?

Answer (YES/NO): YES